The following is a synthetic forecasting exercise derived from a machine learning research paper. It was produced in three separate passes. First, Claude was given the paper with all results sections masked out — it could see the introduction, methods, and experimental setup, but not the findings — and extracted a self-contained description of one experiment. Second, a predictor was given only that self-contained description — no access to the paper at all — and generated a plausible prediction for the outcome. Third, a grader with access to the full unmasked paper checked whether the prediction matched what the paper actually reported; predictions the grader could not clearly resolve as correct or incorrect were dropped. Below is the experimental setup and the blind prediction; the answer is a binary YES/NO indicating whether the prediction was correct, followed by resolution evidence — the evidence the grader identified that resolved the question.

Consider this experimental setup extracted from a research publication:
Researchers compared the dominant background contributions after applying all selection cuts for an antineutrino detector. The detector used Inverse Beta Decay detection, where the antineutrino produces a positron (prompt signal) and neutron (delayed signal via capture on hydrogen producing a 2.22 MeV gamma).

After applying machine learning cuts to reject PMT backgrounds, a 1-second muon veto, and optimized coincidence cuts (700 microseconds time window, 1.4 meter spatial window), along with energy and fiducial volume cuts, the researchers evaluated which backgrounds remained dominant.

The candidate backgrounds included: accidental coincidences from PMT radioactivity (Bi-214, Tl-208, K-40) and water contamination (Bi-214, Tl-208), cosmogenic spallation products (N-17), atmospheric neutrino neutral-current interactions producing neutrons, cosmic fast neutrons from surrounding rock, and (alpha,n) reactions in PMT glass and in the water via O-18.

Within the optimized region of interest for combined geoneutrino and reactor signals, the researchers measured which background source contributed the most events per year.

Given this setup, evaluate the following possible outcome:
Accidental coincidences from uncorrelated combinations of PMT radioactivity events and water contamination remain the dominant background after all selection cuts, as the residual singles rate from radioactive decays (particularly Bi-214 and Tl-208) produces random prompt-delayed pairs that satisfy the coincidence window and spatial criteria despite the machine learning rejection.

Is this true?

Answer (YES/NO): NO